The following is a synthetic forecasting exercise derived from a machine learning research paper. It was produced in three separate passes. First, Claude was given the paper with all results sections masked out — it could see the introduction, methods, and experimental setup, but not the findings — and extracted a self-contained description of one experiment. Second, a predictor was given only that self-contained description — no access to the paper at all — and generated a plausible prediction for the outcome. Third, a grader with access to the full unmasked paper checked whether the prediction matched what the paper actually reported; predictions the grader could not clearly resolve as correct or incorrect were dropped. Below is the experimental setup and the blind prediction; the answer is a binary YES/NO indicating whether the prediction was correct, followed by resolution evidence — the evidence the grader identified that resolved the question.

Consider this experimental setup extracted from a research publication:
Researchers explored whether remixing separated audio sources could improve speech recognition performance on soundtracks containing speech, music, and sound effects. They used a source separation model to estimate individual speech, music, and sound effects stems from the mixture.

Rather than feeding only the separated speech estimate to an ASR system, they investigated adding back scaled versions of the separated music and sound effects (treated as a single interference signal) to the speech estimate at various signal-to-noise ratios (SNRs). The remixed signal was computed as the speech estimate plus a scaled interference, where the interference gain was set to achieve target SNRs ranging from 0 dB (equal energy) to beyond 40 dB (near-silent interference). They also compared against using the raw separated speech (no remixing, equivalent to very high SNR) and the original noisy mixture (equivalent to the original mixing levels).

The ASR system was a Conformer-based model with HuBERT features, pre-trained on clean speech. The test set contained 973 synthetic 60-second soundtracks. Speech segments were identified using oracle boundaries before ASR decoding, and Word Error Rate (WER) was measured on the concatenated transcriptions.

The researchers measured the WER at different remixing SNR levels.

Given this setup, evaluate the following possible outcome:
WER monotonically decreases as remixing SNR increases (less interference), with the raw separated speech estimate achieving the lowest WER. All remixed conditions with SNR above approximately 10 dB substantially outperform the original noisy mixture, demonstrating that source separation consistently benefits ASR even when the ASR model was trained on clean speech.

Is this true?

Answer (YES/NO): NO